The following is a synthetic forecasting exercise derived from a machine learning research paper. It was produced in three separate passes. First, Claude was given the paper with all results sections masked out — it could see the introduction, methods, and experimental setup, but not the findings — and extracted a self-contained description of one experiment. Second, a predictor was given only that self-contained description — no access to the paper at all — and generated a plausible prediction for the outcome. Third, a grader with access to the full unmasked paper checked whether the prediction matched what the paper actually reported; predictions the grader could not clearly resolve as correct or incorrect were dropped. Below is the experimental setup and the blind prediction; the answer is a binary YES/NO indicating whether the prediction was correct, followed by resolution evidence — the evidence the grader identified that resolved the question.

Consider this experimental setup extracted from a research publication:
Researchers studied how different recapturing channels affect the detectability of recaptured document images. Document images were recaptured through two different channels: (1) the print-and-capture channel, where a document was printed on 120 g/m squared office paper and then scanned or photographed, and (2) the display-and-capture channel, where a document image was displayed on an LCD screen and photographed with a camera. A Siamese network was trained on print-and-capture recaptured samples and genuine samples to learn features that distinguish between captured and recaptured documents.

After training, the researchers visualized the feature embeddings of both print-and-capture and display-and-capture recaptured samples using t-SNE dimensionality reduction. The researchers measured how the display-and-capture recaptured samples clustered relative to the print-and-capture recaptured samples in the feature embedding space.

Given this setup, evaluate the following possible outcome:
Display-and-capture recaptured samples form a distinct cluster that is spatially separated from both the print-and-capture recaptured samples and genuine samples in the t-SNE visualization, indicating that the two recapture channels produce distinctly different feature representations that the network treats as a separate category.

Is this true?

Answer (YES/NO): YES